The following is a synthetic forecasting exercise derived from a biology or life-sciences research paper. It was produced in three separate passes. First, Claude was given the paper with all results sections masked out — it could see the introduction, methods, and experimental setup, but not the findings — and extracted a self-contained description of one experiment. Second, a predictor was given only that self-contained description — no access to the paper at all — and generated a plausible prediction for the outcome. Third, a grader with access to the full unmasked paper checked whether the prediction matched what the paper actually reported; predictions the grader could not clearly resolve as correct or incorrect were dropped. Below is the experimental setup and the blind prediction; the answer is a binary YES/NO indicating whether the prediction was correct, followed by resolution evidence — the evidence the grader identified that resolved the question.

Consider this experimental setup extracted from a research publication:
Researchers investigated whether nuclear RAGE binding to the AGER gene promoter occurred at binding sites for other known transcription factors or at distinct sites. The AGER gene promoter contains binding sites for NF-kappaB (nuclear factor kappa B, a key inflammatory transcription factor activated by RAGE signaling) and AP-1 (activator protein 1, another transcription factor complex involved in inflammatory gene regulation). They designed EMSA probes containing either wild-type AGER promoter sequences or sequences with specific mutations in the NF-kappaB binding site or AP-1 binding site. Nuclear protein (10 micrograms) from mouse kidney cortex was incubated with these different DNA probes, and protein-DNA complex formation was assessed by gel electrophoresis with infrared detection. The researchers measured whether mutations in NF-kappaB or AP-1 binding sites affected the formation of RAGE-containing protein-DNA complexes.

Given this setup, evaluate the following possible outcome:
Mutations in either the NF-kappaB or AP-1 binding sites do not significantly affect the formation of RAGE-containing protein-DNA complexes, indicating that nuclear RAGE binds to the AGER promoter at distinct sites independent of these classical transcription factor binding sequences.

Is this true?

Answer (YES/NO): YES